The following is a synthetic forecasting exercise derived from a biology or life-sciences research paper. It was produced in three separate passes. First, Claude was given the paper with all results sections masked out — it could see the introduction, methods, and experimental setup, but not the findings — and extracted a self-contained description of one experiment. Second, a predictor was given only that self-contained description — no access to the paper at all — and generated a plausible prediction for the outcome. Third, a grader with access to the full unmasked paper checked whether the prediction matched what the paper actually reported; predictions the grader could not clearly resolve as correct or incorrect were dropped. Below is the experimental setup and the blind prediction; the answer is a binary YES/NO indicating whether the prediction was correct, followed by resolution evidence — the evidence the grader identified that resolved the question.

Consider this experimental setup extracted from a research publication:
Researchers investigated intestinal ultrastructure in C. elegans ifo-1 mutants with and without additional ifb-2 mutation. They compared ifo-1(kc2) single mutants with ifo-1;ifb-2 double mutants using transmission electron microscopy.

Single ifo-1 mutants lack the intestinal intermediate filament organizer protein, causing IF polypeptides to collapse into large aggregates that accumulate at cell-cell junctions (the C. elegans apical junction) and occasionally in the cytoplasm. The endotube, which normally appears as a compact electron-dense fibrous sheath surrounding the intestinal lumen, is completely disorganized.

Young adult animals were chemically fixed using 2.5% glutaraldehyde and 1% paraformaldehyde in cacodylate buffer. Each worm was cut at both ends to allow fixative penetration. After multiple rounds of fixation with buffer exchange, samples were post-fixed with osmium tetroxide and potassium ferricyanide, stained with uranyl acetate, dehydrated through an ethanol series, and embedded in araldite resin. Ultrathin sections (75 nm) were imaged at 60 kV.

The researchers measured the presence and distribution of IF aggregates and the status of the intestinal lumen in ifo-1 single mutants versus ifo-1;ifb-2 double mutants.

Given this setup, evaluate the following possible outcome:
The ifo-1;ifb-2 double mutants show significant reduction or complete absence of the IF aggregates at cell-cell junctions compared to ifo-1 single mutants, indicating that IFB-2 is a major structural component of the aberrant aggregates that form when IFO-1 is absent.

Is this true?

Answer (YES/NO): YES